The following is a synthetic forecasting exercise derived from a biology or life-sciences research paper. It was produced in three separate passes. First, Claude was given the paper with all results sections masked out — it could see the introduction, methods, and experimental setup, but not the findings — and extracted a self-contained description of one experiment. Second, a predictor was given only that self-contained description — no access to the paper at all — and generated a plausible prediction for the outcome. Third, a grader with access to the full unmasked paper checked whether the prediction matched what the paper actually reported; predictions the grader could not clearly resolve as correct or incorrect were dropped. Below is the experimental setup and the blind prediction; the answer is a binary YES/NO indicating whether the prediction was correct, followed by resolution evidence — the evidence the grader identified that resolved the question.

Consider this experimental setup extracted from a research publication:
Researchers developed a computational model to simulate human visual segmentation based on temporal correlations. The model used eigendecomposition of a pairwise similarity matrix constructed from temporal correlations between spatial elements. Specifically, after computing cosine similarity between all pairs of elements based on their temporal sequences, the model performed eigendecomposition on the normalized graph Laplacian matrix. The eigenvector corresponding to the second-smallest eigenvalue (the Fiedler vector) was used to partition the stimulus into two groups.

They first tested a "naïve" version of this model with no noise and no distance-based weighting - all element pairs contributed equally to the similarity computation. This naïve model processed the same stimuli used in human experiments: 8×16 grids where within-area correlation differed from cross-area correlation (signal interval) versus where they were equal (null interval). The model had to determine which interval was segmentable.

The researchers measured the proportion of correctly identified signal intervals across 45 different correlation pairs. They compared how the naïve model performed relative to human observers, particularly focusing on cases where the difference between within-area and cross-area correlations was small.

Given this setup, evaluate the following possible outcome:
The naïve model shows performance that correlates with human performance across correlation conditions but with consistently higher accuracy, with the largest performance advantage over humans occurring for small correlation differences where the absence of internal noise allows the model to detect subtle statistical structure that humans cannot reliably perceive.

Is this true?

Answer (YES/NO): YES